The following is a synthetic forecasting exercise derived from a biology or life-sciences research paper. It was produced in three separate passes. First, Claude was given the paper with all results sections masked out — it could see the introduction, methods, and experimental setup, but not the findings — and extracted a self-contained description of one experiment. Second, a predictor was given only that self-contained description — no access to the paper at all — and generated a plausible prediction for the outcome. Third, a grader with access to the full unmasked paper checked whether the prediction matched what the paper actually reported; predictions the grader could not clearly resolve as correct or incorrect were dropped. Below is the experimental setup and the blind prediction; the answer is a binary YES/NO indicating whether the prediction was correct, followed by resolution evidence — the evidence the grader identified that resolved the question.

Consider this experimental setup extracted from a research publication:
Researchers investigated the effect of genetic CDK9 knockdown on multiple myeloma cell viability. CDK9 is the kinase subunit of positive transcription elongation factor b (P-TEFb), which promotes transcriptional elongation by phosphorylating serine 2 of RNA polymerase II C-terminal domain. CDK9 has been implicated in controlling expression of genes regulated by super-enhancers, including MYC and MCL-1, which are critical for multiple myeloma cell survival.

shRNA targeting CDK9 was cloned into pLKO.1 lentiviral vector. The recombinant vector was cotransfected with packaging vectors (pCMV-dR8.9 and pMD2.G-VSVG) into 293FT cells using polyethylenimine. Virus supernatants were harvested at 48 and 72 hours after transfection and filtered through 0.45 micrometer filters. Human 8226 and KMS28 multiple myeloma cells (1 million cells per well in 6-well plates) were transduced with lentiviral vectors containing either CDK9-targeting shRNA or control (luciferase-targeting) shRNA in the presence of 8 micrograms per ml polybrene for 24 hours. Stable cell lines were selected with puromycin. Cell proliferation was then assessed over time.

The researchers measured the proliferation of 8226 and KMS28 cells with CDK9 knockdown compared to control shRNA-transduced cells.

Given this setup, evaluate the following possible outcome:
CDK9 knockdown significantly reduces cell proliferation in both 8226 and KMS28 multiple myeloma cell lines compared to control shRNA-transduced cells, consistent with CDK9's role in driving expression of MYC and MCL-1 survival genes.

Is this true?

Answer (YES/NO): YES